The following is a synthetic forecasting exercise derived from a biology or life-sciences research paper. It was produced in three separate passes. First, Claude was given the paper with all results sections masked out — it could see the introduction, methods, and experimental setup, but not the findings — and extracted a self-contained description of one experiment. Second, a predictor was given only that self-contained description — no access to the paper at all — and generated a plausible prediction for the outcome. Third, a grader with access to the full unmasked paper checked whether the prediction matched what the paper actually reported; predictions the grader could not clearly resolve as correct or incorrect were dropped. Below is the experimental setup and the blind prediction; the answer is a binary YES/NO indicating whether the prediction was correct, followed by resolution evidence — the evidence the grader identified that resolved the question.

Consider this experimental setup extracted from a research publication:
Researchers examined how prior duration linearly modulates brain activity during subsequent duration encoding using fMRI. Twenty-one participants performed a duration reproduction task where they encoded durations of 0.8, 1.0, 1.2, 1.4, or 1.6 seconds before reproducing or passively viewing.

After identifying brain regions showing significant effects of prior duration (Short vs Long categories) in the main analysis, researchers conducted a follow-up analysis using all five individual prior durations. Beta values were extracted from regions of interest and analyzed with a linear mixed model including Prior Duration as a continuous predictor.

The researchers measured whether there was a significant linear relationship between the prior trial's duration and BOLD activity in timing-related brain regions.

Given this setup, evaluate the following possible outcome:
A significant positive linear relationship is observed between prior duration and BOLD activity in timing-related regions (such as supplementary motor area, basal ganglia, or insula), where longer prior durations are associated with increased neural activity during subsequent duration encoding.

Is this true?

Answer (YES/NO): NO